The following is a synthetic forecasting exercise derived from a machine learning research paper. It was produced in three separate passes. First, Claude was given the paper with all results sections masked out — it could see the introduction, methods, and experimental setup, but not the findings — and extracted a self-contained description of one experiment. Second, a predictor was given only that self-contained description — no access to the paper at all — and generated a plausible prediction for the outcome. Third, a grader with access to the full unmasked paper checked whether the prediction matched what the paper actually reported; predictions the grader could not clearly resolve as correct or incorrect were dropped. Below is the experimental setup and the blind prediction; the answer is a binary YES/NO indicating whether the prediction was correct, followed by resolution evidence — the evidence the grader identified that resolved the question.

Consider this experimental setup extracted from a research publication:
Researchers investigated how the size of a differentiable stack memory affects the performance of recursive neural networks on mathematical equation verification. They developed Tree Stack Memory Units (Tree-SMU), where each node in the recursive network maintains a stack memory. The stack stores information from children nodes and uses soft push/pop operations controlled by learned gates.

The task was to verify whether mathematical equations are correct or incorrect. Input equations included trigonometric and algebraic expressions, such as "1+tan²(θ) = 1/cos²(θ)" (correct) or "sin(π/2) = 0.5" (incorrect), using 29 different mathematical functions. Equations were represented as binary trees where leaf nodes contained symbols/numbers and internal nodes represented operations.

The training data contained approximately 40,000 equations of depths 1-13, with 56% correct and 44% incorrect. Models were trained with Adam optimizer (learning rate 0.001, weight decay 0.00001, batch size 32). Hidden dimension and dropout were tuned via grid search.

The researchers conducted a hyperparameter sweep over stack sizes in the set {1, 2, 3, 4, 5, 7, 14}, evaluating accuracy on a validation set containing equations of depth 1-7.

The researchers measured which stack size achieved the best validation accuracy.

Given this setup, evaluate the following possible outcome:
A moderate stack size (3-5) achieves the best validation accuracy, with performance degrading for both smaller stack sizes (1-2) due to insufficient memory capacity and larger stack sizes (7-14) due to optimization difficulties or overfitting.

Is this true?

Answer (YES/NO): NO